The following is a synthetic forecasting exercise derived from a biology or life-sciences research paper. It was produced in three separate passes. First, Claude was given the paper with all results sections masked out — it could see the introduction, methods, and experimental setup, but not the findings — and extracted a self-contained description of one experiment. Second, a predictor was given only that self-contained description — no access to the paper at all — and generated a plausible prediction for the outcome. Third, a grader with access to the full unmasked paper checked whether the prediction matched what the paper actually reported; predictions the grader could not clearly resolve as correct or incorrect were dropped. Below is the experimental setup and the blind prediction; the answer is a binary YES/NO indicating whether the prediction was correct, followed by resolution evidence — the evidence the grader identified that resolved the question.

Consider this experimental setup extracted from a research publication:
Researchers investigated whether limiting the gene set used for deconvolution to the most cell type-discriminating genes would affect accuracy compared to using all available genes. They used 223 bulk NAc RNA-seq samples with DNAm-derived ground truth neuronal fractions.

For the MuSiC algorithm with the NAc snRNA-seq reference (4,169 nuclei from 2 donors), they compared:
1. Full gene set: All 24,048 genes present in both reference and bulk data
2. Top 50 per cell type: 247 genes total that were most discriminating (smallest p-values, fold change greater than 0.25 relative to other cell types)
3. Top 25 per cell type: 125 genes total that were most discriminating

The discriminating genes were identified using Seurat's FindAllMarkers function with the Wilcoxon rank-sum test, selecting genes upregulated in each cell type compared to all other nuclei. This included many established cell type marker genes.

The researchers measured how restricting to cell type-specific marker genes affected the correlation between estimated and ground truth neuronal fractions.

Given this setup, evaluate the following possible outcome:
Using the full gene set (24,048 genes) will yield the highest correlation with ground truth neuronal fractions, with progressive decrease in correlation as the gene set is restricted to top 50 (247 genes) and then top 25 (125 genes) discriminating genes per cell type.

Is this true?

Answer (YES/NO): NO